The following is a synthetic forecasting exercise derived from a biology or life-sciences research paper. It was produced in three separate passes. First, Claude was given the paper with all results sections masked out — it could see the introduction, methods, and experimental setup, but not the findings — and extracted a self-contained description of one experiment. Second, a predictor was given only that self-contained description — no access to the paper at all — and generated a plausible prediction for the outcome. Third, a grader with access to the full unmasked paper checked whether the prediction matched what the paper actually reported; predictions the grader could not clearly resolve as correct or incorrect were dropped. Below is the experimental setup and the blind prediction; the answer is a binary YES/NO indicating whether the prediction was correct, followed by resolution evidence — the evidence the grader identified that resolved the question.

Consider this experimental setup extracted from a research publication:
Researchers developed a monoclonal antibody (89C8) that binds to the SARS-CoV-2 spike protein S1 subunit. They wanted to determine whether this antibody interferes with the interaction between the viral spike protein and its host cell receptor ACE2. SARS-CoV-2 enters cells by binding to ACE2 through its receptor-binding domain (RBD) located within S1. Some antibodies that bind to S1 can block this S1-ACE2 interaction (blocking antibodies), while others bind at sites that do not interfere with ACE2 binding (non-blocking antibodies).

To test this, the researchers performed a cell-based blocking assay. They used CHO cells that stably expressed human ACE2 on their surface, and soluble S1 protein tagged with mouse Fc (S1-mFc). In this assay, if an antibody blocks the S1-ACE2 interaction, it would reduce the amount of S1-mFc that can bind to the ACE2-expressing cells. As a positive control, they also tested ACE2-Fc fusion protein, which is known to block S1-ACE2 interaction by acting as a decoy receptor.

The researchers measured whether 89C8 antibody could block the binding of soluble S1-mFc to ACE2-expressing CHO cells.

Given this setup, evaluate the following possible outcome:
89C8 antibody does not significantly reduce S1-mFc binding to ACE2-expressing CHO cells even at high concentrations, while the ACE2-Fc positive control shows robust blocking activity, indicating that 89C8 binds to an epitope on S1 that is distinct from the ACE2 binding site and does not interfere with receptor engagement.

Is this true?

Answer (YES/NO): YES